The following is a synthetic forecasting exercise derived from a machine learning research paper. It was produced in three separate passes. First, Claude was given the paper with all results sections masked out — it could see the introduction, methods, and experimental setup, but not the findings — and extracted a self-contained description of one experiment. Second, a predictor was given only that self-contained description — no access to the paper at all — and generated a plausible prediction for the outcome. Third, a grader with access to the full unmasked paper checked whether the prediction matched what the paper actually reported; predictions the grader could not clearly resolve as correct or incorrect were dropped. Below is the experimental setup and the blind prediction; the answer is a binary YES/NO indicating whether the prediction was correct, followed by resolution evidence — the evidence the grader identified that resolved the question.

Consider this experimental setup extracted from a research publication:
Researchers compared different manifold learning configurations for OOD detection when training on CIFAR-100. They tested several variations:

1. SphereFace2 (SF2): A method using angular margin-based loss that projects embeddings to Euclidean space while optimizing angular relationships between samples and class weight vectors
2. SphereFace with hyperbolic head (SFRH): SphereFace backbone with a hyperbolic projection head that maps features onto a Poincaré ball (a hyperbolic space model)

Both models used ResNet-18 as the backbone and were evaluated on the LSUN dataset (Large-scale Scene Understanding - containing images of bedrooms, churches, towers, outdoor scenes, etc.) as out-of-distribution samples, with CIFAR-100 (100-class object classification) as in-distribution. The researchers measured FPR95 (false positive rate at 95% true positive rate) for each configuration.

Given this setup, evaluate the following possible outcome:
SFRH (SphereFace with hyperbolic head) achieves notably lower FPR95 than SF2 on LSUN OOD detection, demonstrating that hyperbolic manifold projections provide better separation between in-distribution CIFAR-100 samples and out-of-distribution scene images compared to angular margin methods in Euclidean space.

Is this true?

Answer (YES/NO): NO